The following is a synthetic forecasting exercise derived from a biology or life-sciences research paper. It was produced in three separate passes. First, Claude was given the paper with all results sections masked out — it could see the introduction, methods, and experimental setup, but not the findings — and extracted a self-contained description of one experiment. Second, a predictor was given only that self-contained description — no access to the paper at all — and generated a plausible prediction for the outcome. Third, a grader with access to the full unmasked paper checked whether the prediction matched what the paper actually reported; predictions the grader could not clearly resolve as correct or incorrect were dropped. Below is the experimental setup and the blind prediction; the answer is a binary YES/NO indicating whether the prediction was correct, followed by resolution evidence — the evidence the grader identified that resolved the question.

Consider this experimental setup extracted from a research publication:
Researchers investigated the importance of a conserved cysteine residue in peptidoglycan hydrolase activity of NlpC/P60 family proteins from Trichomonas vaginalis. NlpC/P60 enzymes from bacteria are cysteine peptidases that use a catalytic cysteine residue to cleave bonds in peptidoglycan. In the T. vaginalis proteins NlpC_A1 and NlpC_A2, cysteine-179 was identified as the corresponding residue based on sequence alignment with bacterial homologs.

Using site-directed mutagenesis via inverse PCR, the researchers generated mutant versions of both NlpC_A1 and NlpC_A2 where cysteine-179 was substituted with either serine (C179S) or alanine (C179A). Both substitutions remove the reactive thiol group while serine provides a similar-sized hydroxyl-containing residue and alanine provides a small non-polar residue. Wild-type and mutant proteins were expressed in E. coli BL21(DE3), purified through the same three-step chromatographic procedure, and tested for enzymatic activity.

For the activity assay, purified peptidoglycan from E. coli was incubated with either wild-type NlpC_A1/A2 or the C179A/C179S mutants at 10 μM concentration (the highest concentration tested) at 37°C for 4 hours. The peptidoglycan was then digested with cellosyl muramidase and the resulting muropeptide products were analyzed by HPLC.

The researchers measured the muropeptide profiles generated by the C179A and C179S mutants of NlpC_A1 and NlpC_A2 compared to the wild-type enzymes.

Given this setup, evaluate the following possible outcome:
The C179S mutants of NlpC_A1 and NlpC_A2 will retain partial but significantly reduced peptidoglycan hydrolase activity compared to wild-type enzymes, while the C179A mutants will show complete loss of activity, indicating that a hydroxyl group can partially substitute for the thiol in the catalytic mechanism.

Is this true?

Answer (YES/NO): NO